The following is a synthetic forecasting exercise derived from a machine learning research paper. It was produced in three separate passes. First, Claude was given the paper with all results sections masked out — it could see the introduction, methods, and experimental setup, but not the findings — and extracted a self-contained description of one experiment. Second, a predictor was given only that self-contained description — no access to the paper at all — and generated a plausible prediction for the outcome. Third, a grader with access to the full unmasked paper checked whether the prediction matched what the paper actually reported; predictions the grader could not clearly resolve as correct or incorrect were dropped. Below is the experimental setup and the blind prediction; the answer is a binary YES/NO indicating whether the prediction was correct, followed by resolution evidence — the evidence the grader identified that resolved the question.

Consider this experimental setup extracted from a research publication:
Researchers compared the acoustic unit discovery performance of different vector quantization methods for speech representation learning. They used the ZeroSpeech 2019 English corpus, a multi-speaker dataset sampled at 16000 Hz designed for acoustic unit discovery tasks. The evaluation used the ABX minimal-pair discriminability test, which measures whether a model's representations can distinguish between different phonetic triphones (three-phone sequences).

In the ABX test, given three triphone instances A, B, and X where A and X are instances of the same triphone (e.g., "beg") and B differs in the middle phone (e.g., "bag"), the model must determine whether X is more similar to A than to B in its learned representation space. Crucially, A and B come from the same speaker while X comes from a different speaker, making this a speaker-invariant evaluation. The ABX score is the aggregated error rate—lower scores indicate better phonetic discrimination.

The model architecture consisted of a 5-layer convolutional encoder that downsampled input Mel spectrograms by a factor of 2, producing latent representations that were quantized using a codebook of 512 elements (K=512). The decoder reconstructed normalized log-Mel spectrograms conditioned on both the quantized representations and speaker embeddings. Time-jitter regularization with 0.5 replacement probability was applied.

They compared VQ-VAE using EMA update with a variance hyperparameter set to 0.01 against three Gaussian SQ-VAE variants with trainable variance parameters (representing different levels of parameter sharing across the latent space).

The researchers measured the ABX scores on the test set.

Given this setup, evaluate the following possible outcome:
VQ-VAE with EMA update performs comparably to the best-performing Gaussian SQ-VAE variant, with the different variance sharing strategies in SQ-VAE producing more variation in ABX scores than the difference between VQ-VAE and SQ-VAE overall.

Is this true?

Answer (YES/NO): YES